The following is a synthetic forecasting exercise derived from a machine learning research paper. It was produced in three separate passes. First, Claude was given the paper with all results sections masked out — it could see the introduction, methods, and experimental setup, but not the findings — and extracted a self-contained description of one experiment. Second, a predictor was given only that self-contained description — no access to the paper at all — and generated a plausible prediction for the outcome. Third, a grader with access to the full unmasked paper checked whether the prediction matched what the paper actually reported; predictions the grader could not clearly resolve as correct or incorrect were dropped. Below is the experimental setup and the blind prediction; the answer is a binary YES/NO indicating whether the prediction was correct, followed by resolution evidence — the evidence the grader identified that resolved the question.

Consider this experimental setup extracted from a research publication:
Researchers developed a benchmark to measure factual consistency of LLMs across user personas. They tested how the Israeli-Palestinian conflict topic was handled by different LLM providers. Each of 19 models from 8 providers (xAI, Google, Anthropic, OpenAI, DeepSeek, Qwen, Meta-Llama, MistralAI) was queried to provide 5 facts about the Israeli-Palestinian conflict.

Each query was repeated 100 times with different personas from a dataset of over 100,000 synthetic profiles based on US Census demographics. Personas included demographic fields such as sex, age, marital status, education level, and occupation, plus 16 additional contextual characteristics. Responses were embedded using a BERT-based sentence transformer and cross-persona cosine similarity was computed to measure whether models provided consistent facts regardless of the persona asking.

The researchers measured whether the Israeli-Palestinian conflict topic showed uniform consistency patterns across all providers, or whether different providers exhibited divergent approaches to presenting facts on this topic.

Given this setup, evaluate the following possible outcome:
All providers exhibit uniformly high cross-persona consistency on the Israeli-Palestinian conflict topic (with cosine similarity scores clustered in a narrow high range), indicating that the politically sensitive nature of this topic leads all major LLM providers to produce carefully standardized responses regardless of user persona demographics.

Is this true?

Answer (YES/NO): NO